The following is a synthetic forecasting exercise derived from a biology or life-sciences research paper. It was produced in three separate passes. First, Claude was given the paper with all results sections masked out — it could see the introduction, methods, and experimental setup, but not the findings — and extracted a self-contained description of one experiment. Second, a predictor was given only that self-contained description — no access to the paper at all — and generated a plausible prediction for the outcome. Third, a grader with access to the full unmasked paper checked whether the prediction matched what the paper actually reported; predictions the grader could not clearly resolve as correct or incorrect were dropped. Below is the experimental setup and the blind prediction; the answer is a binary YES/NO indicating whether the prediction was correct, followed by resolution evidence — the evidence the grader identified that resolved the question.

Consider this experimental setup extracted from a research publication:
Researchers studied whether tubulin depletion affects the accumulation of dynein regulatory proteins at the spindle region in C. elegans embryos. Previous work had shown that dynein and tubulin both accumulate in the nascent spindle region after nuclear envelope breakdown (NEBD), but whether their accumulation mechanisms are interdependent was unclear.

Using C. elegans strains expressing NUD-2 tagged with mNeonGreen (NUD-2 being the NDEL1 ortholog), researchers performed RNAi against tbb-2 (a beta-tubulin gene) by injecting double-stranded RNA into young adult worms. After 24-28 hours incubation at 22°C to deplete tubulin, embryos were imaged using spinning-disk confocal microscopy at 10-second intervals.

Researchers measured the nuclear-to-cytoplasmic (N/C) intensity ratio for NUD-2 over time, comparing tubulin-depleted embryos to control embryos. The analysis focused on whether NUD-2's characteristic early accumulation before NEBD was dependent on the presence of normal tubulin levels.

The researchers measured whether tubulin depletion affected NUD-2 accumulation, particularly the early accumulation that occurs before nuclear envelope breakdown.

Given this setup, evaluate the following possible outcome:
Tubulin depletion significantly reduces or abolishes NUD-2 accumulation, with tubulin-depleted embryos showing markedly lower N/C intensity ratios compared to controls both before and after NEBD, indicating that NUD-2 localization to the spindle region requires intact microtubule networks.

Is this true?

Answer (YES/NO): NO